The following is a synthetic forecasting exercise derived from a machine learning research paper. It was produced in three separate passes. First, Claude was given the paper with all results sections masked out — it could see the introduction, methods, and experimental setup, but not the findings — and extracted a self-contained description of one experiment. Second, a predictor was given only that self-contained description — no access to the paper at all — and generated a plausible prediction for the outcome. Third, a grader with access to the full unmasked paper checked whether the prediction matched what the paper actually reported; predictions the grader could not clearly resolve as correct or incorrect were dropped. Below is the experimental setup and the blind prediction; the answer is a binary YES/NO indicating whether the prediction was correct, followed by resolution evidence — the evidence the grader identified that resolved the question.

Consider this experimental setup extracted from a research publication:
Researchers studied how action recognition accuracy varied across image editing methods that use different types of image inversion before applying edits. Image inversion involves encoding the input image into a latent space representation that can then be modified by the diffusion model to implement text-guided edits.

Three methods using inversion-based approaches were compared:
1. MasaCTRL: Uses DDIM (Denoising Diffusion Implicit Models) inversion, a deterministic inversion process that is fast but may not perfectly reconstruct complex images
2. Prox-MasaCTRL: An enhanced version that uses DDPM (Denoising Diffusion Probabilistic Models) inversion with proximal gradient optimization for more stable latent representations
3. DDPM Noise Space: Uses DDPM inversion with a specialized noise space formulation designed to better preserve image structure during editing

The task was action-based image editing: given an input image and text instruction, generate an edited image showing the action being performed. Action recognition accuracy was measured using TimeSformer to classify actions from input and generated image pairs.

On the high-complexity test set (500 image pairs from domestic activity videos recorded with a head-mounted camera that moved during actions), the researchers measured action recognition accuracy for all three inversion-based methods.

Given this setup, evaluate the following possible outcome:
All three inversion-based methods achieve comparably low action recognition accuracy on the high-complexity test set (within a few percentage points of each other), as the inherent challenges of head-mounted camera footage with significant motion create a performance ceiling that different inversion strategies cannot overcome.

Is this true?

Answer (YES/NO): YES